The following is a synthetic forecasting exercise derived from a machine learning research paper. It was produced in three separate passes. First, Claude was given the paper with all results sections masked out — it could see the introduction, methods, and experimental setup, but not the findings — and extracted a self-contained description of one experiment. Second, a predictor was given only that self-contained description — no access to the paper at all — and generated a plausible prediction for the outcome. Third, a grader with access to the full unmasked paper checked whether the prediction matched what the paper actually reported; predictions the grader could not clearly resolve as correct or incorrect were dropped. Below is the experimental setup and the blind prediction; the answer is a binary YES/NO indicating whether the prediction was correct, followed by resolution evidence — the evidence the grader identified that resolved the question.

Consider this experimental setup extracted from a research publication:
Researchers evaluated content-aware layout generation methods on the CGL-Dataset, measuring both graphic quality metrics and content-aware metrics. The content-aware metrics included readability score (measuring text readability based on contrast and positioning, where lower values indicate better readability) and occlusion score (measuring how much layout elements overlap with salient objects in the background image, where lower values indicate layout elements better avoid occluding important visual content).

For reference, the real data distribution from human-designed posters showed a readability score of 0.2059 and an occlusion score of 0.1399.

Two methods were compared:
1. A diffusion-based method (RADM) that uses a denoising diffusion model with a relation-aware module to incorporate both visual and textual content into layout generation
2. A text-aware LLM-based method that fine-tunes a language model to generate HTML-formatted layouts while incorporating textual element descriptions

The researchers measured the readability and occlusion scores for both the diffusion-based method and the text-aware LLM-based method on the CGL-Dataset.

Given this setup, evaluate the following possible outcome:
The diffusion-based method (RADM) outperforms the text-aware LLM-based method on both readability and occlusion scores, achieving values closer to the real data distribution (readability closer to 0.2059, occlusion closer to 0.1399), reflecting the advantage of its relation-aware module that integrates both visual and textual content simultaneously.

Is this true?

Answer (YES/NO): NO